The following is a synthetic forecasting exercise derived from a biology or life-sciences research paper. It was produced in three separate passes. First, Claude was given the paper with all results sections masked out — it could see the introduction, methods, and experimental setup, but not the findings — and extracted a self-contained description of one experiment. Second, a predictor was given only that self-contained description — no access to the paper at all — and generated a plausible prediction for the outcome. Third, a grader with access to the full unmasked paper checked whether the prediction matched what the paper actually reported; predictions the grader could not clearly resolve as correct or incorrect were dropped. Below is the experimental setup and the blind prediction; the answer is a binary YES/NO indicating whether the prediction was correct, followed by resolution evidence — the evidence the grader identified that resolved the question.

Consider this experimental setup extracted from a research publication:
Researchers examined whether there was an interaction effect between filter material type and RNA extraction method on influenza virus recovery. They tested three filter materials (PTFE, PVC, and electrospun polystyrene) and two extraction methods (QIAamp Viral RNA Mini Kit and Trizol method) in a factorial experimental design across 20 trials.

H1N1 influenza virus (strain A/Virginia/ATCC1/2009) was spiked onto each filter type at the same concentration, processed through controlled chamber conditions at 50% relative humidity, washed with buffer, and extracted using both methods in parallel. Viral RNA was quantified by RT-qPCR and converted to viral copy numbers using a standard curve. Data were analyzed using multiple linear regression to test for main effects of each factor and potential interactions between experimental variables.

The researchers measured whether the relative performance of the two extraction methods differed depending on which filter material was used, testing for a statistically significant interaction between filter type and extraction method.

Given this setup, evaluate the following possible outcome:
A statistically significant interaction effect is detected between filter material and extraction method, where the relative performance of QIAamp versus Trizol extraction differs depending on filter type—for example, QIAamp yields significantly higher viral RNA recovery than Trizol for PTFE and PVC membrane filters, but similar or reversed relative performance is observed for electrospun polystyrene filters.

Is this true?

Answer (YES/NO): NO